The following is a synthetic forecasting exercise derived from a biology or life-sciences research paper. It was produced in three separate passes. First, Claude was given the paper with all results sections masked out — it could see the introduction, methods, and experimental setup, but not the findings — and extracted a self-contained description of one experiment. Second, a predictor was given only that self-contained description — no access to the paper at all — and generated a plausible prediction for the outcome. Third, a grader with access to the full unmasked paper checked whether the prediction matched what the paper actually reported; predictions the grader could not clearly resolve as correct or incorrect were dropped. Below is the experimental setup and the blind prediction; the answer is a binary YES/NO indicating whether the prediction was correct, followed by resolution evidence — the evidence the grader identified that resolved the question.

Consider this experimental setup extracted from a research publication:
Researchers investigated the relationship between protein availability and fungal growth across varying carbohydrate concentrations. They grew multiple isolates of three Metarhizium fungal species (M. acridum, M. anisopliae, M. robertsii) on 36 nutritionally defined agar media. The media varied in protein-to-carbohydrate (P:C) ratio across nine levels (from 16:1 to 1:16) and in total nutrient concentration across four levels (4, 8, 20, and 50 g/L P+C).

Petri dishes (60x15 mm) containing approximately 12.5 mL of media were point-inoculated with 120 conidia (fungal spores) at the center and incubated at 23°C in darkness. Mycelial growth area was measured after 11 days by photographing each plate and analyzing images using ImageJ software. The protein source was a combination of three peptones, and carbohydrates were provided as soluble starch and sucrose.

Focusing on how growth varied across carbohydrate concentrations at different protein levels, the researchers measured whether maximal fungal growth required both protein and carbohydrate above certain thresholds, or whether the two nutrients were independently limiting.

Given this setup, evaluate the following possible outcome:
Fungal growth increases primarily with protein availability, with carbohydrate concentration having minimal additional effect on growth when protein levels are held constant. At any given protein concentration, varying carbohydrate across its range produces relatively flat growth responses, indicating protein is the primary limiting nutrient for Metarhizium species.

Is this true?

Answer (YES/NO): YES